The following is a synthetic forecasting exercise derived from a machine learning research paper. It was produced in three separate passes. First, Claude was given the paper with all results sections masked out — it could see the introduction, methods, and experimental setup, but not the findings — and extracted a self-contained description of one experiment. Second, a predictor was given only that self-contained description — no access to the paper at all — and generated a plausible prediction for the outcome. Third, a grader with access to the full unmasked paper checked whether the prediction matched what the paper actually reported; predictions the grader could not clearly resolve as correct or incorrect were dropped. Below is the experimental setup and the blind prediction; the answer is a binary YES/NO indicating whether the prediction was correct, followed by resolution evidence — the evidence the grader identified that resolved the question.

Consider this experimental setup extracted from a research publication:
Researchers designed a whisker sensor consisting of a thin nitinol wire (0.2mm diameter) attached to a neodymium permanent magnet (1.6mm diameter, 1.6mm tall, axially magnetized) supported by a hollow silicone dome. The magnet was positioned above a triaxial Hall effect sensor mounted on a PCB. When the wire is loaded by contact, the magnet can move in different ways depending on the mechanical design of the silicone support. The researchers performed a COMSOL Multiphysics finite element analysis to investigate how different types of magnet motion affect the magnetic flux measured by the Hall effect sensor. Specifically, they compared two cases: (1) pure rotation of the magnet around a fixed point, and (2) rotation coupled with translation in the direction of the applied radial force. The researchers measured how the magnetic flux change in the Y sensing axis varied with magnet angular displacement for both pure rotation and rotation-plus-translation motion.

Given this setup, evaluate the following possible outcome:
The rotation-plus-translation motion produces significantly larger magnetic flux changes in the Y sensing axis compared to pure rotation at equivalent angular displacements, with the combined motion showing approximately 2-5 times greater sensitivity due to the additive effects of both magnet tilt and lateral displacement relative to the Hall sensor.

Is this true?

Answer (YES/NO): NO